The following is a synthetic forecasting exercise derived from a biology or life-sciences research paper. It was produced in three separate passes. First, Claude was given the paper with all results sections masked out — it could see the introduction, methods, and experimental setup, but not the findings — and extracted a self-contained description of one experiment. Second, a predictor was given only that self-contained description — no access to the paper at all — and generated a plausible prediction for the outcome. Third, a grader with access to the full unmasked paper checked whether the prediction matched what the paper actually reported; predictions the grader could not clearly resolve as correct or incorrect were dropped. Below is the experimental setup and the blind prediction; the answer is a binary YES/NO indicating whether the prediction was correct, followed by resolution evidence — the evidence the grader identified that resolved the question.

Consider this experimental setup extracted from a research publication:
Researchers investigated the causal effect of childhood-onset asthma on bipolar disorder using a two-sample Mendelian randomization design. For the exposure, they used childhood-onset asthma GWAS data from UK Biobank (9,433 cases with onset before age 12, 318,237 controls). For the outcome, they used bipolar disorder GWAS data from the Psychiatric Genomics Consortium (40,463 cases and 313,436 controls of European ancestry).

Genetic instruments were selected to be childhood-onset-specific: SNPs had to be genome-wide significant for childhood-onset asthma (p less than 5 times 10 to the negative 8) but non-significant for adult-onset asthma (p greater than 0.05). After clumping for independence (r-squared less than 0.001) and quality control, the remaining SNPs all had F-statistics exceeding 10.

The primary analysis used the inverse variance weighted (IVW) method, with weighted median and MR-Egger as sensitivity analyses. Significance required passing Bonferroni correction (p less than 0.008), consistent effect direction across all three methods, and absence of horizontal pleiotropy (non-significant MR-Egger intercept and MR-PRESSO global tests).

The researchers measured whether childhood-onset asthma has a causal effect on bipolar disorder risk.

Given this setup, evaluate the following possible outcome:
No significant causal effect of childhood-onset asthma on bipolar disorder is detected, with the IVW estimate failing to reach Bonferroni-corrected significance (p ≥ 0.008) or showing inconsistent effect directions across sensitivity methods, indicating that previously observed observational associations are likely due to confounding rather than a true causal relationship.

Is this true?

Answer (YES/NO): NO